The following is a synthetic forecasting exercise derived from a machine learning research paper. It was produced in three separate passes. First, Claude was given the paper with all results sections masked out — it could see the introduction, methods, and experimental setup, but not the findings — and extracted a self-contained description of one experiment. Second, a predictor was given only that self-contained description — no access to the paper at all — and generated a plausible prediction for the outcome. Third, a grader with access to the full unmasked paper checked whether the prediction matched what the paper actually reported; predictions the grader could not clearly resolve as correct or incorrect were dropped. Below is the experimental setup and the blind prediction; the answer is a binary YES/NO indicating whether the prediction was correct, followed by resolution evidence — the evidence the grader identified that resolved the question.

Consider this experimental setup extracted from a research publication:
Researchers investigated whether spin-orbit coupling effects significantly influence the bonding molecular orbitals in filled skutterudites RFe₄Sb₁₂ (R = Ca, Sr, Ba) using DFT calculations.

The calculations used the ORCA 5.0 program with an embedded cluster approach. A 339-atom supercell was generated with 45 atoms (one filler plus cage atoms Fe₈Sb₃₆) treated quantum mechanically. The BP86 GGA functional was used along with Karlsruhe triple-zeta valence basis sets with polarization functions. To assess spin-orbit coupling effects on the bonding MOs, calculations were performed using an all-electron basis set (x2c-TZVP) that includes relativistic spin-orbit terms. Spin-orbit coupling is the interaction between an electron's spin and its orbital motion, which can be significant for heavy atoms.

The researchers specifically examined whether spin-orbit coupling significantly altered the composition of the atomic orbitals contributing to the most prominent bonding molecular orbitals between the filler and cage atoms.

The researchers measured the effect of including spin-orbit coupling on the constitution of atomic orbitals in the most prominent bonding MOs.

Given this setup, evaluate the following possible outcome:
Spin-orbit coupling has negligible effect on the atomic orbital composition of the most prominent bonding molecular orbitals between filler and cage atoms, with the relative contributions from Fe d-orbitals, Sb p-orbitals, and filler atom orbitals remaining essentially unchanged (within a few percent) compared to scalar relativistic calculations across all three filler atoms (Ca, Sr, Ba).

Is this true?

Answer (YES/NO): YES